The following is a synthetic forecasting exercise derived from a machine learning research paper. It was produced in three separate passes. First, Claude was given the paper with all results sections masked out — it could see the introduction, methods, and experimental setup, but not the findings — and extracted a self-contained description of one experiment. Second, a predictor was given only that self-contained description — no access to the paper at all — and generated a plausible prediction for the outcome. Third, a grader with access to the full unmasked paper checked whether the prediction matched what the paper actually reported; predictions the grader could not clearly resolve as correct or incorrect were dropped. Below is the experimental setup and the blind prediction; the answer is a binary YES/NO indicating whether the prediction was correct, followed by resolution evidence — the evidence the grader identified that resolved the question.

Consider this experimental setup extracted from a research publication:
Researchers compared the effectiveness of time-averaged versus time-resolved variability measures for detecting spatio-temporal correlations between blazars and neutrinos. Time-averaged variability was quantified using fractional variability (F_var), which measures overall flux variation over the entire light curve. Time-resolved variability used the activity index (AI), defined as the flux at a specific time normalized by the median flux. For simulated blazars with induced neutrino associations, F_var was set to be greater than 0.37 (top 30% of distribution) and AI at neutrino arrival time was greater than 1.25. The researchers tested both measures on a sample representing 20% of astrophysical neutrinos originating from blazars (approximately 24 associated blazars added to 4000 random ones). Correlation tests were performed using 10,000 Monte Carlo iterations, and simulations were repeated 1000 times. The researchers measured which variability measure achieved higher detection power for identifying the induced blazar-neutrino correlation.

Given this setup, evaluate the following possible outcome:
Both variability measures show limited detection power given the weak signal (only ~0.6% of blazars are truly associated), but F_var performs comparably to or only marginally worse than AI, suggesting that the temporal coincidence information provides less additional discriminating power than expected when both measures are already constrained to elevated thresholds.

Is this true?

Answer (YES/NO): NO